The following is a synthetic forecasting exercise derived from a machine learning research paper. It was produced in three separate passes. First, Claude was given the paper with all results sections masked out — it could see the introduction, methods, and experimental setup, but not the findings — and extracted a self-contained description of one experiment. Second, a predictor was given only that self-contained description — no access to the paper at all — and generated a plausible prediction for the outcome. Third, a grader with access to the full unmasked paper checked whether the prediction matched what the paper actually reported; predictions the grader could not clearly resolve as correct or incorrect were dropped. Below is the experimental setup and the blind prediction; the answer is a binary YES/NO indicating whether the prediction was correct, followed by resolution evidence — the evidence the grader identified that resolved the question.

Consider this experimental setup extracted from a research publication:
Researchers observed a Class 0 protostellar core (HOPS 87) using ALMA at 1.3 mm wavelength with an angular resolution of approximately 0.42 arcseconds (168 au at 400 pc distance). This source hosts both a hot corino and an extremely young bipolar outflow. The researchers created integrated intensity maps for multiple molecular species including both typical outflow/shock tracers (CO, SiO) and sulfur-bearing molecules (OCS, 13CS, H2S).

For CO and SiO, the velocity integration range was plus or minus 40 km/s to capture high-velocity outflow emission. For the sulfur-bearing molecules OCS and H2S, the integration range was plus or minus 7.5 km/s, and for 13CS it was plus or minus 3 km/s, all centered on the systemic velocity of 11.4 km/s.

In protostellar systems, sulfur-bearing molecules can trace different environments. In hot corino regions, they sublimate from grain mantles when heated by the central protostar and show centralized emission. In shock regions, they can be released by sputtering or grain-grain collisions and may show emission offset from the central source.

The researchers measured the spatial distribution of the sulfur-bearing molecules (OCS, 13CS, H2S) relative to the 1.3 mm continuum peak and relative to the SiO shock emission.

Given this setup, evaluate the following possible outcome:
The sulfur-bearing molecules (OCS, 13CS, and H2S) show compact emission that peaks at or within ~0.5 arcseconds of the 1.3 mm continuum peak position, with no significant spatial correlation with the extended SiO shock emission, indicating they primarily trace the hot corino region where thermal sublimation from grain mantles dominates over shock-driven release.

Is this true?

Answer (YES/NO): NO